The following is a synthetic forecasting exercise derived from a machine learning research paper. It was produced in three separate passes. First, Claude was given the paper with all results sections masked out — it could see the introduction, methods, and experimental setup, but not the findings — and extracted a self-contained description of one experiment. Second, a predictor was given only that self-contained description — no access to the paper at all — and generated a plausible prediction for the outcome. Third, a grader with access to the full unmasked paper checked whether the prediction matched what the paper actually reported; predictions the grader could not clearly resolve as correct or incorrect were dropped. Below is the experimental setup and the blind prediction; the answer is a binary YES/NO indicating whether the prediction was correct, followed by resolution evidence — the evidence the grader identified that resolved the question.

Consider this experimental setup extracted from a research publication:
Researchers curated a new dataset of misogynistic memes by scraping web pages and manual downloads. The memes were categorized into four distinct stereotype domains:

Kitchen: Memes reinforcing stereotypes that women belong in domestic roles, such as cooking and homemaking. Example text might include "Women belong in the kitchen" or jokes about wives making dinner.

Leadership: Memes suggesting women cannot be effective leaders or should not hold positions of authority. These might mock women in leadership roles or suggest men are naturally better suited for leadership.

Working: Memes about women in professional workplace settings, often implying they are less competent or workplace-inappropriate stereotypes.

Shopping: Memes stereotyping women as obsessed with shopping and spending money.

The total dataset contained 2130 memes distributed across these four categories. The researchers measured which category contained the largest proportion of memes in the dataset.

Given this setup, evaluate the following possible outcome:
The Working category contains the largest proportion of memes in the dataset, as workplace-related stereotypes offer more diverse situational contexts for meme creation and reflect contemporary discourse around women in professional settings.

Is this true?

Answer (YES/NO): NO